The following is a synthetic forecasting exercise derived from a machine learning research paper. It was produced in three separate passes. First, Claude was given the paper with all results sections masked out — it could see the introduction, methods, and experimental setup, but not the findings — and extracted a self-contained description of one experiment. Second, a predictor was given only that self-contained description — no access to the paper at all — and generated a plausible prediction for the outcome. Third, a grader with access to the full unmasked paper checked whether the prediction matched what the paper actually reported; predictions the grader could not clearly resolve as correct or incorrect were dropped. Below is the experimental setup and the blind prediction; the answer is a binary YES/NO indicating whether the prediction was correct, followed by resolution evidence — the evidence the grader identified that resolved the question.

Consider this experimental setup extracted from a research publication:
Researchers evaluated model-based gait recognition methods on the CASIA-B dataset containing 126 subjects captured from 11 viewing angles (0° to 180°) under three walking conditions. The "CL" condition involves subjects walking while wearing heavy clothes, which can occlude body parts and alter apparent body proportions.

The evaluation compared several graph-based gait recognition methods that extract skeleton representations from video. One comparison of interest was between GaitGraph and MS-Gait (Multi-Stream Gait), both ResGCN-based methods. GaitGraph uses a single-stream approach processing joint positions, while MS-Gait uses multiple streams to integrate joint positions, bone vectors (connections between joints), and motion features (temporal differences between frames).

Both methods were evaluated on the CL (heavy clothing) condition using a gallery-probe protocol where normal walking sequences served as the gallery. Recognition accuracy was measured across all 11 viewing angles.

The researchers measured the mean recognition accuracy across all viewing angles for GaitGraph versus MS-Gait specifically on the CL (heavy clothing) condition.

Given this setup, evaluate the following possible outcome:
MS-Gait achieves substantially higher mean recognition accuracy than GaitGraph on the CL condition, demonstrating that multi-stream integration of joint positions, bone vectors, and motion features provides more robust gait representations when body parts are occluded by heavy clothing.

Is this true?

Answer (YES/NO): YES